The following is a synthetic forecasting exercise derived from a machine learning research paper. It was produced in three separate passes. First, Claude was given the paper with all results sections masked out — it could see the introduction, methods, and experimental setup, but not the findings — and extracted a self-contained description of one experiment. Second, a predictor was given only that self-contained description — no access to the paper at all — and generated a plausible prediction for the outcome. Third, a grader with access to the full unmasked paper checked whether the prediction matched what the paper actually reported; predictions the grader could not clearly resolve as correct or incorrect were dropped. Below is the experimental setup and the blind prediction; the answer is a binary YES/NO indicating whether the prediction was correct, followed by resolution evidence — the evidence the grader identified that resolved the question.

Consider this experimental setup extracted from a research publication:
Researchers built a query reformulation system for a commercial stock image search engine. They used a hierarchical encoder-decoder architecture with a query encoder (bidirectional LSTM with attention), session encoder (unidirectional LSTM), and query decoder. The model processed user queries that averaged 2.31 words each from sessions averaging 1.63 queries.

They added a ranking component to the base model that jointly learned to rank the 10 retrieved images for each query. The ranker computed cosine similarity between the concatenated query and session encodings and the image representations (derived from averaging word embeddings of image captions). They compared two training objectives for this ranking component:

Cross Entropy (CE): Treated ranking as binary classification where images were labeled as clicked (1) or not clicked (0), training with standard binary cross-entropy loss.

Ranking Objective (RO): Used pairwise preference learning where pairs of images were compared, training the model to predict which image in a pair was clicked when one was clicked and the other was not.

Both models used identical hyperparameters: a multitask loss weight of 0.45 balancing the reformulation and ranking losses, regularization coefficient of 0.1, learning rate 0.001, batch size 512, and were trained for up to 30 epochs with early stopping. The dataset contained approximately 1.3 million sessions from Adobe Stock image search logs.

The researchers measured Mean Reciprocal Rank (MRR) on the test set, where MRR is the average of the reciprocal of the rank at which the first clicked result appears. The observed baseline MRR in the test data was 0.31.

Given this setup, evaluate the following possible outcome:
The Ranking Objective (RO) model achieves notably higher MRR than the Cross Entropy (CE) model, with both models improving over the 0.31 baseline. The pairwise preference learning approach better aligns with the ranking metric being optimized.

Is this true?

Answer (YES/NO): YES